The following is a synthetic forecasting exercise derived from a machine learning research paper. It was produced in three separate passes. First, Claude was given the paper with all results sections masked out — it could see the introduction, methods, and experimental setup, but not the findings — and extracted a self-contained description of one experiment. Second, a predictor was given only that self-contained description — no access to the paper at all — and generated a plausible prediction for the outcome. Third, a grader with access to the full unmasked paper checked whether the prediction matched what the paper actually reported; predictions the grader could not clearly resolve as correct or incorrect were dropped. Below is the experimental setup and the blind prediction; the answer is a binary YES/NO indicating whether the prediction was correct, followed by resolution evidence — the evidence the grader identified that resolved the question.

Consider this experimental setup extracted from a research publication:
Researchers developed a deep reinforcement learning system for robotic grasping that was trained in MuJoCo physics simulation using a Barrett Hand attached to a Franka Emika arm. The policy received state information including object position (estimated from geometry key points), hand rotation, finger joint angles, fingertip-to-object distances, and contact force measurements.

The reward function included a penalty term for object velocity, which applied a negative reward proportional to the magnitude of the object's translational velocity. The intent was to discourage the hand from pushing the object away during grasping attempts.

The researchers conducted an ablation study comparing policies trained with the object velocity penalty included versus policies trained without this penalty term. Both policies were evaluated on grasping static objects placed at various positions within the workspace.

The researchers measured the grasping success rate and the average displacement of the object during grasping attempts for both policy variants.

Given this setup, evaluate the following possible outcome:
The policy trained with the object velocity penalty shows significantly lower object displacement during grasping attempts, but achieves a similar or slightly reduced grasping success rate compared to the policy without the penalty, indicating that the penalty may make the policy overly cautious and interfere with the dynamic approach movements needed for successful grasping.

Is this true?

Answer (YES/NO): NO